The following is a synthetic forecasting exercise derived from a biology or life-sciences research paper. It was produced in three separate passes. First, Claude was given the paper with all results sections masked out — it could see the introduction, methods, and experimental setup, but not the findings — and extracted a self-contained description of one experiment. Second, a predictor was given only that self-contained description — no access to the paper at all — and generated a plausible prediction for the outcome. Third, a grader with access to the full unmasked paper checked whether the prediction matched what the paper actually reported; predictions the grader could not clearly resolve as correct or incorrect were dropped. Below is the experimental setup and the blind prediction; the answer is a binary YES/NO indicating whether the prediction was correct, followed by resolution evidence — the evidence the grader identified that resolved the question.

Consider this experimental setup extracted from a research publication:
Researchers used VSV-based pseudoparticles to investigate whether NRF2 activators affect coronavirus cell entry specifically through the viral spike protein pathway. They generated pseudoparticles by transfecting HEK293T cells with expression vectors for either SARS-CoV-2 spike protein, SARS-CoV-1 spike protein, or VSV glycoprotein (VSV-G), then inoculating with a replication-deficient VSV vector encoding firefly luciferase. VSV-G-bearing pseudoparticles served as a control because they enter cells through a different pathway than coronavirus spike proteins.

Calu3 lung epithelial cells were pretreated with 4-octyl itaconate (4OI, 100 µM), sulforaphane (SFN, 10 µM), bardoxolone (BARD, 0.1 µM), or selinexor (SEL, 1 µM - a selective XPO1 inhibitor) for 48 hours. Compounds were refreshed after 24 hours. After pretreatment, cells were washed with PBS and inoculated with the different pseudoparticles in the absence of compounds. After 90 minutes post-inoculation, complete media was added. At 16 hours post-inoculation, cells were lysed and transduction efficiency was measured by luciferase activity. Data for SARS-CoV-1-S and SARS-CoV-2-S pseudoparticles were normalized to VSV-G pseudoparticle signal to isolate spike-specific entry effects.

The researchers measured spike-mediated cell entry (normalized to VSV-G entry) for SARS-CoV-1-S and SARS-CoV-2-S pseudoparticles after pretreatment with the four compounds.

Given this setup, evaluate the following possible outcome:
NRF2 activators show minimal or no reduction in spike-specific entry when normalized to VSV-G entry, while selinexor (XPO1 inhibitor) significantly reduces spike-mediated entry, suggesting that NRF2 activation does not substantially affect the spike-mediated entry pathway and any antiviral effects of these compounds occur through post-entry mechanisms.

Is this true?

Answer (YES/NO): NO